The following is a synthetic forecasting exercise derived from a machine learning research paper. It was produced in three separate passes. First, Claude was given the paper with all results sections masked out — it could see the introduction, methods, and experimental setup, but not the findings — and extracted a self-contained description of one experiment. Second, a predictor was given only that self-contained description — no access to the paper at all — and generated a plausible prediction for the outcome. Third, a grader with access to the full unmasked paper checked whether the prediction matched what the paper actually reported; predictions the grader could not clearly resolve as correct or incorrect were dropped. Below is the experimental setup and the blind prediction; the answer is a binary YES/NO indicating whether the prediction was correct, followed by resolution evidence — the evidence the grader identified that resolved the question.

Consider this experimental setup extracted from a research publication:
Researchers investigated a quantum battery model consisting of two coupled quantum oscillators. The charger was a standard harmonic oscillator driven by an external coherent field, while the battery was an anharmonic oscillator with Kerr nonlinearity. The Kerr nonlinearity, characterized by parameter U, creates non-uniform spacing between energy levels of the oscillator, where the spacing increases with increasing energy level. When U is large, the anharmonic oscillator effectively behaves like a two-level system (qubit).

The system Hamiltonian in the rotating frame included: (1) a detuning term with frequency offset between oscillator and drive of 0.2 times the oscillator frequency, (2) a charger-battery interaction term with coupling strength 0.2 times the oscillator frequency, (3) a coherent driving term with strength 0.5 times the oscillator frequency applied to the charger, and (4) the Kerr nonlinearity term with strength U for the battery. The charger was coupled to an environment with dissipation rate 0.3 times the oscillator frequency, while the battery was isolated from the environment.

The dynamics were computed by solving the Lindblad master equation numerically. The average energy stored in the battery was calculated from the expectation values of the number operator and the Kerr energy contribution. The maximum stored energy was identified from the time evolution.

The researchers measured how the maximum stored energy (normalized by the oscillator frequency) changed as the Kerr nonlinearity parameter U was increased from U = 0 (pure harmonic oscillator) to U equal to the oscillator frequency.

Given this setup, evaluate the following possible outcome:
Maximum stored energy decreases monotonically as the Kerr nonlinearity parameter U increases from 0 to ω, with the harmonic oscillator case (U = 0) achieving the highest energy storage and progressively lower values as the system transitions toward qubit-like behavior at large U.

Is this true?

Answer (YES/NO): YES